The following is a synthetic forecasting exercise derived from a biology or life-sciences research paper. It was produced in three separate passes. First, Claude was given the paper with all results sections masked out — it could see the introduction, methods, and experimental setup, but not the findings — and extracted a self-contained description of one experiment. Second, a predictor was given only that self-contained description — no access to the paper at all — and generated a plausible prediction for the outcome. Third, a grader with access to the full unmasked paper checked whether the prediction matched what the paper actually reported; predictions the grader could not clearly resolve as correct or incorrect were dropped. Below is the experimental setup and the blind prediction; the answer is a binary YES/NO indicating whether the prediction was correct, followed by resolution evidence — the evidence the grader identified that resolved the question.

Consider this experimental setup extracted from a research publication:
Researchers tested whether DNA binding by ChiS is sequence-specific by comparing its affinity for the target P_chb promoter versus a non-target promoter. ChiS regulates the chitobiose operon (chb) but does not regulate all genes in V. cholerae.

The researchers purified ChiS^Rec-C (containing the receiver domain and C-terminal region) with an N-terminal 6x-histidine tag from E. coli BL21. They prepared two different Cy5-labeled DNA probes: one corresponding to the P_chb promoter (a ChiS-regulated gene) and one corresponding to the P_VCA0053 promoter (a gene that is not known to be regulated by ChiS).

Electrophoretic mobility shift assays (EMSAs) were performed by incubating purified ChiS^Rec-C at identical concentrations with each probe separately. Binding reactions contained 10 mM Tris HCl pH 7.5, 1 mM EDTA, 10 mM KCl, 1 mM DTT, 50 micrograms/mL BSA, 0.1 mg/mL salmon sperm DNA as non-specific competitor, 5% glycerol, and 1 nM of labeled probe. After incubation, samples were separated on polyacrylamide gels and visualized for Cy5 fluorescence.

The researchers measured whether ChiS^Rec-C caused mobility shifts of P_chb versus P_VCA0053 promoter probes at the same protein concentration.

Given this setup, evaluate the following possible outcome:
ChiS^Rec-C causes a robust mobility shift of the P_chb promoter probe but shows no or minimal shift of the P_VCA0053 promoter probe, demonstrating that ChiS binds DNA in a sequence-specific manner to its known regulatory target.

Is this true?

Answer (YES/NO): YES